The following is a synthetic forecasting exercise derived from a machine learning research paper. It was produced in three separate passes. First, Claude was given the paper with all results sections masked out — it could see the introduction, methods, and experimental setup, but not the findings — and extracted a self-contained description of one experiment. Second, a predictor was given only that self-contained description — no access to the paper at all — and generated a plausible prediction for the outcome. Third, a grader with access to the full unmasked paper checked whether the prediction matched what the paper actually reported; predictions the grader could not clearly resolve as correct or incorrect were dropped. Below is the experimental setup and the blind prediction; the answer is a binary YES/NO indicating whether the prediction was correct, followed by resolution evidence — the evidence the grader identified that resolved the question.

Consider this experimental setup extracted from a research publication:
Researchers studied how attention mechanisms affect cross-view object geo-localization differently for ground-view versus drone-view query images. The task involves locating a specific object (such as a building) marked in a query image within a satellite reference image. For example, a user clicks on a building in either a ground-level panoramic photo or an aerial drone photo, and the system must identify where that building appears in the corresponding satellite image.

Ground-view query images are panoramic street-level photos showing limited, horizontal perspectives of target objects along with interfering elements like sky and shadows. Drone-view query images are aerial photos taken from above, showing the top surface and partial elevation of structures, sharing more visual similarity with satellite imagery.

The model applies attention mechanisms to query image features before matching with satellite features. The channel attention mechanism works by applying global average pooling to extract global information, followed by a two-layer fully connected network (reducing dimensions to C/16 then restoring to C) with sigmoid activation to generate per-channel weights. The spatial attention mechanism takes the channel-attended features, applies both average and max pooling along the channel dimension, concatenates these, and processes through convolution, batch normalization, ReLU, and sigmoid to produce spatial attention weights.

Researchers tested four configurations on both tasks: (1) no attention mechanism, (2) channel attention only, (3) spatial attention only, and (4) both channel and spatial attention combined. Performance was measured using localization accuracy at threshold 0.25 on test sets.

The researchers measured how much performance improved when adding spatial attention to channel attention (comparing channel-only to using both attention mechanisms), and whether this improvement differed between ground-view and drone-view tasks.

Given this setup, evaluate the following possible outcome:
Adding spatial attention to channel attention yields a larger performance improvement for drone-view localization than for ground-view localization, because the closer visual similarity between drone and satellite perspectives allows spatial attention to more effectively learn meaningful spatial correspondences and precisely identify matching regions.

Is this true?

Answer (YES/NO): NO